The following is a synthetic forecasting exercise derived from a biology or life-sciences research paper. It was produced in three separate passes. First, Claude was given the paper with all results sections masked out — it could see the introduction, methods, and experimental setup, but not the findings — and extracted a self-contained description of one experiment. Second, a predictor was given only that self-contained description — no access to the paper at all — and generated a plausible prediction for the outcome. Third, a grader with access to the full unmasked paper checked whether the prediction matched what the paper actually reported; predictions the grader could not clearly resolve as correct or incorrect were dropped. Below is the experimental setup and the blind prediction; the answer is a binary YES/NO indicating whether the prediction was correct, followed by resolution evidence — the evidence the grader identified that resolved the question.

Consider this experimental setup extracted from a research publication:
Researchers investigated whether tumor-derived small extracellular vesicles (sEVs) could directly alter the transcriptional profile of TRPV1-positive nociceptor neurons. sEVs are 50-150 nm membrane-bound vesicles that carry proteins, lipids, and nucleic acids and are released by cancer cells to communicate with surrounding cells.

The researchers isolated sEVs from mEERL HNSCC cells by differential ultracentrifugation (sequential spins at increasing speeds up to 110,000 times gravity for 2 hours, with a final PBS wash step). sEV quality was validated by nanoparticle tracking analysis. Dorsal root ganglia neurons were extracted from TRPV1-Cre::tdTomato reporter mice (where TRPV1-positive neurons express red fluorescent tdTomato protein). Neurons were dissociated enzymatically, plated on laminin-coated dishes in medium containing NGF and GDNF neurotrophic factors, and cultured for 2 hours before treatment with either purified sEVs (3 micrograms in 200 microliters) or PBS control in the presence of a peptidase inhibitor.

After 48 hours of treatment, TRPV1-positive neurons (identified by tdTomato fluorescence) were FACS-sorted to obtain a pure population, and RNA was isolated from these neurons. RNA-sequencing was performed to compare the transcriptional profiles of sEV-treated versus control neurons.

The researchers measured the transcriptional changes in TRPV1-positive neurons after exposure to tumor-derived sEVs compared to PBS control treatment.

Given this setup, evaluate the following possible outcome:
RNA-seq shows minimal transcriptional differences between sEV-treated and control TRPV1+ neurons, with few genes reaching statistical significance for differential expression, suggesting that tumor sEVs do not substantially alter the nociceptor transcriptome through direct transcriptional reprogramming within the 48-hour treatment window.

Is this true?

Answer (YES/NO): NO